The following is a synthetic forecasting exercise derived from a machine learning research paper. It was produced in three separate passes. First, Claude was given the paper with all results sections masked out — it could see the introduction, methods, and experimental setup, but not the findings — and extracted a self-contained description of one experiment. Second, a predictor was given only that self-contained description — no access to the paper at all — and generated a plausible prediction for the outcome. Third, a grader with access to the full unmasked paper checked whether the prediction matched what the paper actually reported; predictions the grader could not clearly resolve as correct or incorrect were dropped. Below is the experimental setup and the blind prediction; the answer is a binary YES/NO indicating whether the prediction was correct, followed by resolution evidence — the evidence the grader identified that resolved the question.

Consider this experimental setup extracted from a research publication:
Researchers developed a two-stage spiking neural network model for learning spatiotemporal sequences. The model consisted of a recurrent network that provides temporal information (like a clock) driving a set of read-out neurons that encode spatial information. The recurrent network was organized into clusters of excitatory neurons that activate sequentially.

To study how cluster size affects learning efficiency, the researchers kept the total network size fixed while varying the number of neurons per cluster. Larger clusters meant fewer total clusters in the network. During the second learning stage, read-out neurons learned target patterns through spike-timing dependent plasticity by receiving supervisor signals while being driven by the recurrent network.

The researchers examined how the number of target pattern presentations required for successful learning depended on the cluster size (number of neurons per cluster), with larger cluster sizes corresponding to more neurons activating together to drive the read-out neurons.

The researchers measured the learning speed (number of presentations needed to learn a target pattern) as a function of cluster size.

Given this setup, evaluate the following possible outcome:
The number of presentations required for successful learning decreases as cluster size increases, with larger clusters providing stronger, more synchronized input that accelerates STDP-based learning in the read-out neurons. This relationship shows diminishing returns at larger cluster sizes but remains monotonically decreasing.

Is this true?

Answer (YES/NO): YES